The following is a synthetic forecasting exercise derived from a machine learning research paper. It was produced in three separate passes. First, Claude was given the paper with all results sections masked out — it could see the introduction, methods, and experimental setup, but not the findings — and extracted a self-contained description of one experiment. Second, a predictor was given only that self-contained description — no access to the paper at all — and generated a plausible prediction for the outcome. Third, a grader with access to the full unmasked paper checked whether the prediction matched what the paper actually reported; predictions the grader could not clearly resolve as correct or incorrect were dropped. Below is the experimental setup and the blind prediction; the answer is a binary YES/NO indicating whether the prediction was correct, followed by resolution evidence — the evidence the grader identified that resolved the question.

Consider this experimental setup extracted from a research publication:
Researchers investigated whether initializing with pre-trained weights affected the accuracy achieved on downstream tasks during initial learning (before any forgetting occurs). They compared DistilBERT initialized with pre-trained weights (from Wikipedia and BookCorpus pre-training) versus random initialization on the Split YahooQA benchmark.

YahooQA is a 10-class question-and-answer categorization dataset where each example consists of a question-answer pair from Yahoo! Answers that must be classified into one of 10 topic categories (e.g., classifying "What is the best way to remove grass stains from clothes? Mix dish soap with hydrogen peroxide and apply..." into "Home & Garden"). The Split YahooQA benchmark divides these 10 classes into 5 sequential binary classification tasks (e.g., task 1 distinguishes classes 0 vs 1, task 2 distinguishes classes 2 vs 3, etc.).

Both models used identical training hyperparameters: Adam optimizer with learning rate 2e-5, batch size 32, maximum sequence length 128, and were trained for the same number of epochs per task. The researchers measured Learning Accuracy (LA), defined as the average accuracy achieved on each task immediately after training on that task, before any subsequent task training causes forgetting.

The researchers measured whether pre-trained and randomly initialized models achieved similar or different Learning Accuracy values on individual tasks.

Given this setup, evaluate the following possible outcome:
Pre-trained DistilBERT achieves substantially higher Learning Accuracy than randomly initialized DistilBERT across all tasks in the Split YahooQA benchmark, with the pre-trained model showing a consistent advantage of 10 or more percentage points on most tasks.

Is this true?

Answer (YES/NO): NO